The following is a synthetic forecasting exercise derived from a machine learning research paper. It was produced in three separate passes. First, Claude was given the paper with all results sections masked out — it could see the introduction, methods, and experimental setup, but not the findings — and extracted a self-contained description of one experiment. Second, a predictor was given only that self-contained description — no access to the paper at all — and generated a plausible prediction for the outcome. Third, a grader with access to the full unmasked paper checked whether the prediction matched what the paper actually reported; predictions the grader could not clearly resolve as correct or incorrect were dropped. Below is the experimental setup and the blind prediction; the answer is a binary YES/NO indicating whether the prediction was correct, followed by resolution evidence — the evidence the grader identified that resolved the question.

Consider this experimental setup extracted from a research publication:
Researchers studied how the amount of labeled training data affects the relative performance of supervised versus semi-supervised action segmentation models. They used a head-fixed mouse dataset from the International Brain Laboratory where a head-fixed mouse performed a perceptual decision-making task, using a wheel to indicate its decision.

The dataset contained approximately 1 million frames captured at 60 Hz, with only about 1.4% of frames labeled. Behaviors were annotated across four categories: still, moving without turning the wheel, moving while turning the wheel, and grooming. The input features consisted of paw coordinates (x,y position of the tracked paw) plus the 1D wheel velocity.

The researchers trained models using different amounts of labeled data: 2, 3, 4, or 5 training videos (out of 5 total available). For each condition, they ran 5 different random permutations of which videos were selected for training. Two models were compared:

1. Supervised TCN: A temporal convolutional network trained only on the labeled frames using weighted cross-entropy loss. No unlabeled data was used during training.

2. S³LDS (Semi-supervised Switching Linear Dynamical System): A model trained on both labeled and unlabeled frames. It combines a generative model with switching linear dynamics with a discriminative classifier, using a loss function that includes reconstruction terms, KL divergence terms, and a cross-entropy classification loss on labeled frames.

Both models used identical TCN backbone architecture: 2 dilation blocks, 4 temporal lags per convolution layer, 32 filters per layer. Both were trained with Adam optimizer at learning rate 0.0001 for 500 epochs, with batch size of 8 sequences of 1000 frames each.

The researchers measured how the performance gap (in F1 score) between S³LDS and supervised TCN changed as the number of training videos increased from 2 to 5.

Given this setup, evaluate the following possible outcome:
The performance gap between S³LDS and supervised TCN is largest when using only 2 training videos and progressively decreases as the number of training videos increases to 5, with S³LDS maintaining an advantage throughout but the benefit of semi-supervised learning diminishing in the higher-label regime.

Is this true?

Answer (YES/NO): NO